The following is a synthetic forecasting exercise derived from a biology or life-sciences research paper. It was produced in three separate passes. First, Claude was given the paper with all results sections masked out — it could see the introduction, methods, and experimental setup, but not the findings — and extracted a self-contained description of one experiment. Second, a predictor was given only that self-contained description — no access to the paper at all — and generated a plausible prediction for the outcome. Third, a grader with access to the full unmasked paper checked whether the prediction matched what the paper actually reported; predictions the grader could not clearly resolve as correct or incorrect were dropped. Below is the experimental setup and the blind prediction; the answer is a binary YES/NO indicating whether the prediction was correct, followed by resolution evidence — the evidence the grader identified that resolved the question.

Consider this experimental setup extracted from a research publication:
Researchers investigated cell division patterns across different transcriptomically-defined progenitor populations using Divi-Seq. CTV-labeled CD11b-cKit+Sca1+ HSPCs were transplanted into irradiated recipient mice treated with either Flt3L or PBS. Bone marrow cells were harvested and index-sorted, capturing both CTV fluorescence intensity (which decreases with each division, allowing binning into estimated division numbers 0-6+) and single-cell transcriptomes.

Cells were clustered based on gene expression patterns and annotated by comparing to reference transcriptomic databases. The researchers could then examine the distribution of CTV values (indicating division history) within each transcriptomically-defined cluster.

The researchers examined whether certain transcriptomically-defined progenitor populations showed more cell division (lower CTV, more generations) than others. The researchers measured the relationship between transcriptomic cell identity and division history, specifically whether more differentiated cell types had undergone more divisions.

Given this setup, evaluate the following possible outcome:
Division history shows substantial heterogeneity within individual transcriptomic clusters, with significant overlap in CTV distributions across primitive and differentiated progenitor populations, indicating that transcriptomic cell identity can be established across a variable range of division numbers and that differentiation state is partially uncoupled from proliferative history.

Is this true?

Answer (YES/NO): NO